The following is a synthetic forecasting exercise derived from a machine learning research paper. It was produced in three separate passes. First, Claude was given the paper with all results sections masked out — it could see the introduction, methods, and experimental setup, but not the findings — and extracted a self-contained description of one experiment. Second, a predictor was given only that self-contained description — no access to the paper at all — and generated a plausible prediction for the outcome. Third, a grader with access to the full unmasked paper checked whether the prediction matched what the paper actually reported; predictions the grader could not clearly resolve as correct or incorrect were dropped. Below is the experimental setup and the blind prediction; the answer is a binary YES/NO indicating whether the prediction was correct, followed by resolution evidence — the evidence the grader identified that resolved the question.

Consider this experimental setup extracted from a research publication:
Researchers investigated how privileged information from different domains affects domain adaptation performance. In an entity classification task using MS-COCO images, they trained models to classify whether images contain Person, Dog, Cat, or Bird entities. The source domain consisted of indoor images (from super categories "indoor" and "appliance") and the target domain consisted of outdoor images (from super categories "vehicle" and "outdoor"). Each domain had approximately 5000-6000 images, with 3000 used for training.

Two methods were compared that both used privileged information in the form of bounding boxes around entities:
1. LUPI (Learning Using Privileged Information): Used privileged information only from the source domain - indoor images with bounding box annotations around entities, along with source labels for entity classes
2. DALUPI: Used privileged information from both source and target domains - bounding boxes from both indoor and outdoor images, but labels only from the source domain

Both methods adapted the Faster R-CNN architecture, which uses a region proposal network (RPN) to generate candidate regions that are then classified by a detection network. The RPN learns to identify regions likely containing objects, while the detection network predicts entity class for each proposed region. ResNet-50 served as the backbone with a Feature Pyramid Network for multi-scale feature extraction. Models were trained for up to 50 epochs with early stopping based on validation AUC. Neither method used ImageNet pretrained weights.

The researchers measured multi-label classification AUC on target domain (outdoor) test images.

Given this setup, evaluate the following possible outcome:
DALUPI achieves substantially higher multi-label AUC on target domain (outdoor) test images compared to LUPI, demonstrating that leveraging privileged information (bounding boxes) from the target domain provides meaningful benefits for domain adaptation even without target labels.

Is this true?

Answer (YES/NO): YES